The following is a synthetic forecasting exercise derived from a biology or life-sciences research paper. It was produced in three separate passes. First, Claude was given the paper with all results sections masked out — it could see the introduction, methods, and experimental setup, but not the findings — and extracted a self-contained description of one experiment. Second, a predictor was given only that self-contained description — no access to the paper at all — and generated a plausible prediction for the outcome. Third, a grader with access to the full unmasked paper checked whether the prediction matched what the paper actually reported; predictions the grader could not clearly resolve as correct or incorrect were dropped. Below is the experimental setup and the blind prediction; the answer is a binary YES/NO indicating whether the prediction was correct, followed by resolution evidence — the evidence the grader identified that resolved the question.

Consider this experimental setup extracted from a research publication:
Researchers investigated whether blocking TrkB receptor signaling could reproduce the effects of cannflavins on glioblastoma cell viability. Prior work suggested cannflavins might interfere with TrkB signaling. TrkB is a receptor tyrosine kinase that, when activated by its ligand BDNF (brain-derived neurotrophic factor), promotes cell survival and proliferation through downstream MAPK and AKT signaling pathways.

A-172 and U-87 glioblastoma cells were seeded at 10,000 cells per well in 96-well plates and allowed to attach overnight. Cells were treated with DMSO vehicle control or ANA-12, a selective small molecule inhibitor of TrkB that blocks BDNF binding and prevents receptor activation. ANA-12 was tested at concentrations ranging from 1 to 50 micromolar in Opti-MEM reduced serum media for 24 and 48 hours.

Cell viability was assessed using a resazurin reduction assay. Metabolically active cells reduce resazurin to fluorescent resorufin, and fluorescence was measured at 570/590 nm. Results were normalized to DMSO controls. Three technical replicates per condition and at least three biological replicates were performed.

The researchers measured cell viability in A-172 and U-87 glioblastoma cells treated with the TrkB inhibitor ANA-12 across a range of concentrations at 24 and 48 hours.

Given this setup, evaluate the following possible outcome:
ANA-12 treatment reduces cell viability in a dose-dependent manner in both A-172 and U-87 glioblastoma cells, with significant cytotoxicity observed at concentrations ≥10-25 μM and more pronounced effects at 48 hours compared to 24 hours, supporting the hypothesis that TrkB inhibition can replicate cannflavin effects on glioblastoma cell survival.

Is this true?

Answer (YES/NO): NO